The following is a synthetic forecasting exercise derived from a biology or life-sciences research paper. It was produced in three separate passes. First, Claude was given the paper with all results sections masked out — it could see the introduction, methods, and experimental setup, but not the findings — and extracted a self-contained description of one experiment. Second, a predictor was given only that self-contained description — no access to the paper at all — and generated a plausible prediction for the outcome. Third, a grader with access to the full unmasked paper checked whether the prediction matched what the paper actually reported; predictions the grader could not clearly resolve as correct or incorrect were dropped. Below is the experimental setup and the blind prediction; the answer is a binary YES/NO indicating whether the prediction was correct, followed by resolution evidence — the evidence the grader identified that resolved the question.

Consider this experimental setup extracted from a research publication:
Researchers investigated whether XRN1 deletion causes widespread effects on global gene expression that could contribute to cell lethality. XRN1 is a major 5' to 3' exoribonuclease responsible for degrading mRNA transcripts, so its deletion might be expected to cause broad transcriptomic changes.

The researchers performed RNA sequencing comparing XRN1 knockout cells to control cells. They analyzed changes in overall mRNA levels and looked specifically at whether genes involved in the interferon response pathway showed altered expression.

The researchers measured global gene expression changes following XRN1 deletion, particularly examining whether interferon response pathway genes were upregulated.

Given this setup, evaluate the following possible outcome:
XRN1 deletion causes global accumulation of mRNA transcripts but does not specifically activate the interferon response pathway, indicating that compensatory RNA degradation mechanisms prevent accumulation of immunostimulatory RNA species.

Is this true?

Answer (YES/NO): NO